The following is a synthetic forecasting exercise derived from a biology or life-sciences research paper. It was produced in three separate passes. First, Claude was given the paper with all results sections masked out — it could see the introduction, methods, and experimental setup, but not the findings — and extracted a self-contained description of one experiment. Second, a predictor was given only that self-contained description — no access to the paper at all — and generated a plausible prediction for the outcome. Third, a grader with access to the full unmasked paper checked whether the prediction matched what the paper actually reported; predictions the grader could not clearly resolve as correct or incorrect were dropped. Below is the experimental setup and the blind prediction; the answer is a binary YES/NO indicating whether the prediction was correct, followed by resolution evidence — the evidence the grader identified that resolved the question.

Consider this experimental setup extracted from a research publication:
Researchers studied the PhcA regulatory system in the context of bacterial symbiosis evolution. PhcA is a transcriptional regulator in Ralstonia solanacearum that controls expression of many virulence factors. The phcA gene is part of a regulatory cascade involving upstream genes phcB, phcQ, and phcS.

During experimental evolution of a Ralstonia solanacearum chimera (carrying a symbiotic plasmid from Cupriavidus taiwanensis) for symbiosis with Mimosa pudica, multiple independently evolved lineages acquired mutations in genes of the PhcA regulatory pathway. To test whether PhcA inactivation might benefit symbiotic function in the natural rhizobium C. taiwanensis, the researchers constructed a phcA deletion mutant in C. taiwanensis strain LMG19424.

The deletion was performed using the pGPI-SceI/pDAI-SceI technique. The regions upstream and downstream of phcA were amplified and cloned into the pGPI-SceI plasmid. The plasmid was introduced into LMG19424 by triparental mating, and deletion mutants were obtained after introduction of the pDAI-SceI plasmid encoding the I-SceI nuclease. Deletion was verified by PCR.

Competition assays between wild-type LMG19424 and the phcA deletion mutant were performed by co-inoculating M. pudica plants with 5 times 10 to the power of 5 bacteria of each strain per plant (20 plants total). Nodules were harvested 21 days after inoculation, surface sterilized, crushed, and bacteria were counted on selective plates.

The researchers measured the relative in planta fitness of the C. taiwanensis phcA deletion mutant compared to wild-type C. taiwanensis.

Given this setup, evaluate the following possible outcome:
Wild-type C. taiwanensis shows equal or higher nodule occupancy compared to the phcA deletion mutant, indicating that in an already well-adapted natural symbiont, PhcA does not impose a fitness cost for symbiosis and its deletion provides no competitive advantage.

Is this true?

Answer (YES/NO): YES